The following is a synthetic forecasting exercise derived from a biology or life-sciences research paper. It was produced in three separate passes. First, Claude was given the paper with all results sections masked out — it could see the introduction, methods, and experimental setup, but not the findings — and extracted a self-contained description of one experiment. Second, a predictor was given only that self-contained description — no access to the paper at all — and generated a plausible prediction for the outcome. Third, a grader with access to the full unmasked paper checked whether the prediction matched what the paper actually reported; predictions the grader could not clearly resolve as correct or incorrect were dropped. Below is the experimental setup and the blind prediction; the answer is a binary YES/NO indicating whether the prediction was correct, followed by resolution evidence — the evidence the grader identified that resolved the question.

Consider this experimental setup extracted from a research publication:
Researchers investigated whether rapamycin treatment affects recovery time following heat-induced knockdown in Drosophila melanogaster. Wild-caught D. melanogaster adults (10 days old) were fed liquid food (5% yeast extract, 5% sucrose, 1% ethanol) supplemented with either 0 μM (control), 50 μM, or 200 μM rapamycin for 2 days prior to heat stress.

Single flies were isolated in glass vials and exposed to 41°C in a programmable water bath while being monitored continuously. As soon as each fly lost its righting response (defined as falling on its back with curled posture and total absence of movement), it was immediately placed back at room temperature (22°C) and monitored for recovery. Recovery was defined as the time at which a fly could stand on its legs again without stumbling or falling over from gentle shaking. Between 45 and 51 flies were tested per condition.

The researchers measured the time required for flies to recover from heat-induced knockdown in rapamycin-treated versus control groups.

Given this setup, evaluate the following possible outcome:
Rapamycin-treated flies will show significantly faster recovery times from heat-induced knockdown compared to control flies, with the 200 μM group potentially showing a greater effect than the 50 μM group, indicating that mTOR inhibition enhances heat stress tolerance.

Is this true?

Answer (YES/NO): NO